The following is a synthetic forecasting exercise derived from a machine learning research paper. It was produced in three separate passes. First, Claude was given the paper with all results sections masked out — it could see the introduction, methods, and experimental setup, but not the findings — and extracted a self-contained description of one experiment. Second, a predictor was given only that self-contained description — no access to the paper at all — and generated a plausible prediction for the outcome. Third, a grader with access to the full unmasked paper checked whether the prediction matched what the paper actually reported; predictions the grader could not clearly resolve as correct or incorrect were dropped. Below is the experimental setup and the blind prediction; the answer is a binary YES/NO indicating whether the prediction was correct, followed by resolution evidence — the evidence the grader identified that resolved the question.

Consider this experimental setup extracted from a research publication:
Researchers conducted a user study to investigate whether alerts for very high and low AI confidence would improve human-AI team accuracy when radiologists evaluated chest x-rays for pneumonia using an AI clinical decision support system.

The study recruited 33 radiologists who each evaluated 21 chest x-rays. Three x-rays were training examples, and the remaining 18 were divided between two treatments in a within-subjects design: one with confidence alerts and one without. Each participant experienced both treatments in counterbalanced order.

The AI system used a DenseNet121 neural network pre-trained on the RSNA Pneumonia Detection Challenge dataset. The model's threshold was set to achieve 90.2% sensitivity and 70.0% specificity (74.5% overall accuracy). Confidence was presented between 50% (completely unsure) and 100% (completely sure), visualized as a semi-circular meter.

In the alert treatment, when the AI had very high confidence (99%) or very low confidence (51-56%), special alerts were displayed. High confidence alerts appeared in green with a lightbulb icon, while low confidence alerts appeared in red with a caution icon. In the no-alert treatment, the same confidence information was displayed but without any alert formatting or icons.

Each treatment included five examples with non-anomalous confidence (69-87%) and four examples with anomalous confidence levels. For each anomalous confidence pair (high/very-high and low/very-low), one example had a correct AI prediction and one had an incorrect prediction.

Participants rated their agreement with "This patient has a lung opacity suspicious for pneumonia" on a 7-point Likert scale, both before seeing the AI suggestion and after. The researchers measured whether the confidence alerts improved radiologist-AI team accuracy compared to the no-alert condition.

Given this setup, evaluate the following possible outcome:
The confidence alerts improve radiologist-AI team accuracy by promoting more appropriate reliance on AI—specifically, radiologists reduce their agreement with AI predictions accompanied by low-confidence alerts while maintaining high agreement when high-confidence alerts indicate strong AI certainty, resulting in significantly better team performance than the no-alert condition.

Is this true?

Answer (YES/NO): NO